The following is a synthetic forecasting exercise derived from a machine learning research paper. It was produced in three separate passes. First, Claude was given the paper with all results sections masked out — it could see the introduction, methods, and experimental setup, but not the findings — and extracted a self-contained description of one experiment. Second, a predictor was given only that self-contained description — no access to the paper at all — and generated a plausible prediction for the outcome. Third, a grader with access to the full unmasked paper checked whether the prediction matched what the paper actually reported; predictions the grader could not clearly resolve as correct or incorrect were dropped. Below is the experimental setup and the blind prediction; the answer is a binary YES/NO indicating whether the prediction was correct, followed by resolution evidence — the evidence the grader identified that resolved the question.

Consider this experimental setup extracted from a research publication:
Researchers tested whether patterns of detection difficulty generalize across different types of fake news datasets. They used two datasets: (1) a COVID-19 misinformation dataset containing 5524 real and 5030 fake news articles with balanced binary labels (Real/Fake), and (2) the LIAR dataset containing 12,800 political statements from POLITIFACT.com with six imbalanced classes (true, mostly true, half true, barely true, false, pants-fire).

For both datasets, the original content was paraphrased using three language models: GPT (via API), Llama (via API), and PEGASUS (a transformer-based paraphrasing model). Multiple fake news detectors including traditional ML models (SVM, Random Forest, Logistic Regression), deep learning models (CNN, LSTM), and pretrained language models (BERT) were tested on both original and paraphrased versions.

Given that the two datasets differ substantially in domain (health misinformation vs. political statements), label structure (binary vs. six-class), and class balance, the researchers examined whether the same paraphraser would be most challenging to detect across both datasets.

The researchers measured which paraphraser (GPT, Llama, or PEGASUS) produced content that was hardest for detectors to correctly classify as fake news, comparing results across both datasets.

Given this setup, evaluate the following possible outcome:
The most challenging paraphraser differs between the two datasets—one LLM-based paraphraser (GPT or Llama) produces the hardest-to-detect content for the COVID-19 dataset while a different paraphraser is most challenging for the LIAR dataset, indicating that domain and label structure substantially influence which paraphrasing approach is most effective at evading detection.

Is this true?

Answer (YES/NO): NO